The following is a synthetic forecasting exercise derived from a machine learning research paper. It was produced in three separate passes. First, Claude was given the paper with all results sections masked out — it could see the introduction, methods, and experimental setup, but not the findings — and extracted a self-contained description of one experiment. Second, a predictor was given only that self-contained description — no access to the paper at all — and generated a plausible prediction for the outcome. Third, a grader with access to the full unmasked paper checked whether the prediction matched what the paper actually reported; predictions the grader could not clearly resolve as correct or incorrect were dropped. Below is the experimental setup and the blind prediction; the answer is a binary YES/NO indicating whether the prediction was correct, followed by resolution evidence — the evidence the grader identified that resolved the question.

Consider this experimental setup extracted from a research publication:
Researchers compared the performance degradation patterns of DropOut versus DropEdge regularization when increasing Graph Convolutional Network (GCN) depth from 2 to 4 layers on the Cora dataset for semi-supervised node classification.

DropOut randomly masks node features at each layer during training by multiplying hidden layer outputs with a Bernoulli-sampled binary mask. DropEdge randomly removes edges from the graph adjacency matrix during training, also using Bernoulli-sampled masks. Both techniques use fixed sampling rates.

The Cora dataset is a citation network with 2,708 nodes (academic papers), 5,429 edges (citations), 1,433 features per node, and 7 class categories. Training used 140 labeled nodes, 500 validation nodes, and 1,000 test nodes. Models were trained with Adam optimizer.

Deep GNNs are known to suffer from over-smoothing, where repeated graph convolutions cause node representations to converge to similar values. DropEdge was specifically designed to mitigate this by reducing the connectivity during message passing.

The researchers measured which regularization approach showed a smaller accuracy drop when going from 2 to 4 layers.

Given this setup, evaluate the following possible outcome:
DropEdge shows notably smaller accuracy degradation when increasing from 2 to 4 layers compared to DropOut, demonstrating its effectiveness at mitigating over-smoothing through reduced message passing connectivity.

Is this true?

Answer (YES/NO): NO